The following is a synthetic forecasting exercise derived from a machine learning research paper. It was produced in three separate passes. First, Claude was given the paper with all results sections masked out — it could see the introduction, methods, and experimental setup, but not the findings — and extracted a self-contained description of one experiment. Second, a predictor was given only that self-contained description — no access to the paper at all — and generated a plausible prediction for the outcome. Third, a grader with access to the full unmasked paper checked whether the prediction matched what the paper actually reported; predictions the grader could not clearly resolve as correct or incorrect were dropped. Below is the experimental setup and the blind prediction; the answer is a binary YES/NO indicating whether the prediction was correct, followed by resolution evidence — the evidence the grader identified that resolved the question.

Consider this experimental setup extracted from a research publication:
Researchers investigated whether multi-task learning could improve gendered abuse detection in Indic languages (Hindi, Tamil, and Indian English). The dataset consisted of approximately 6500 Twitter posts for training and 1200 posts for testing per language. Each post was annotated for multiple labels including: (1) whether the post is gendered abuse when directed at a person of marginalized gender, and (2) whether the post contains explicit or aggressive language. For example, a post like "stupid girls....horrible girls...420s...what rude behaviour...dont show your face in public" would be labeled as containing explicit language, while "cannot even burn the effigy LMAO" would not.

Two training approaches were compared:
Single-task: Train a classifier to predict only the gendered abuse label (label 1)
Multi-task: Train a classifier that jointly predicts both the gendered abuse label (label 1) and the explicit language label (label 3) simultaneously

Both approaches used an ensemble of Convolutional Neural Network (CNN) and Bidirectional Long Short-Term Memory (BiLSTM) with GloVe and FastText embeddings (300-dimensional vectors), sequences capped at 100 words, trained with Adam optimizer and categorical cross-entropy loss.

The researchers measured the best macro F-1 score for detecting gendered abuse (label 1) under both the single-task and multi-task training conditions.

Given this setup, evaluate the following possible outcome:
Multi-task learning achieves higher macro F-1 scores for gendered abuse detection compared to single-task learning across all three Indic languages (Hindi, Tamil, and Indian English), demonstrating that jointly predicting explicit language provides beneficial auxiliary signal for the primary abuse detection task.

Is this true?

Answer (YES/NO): NO